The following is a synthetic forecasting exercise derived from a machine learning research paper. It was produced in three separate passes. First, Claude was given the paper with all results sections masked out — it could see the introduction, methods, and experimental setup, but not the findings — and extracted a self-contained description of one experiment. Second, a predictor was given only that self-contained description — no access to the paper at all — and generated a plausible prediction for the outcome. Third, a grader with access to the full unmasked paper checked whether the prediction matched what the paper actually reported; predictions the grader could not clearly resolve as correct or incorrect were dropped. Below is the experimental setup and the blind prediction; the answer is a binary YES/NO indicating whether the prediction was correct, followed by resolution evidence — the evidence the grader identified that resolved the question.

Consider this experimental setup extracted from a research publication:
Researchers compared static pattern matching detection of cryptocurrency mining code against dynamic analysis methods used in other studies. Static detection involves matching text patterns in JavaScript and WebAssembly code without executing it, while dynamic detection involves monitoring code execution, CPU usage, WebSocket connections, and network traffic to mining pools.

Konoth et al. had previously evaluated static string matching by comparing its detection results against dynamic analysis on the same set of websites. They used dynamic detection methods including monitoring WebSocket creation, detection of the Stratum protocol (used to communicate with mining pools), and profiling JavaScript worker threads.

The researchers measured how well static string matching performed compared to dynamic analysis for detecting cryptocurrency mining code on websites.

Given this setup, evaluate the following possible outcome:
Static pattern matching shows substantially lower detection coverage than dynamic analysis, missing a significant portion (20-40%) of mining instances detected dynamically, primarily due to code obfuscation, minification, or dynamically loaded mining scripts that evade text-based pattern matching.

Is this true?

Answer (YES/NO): NO